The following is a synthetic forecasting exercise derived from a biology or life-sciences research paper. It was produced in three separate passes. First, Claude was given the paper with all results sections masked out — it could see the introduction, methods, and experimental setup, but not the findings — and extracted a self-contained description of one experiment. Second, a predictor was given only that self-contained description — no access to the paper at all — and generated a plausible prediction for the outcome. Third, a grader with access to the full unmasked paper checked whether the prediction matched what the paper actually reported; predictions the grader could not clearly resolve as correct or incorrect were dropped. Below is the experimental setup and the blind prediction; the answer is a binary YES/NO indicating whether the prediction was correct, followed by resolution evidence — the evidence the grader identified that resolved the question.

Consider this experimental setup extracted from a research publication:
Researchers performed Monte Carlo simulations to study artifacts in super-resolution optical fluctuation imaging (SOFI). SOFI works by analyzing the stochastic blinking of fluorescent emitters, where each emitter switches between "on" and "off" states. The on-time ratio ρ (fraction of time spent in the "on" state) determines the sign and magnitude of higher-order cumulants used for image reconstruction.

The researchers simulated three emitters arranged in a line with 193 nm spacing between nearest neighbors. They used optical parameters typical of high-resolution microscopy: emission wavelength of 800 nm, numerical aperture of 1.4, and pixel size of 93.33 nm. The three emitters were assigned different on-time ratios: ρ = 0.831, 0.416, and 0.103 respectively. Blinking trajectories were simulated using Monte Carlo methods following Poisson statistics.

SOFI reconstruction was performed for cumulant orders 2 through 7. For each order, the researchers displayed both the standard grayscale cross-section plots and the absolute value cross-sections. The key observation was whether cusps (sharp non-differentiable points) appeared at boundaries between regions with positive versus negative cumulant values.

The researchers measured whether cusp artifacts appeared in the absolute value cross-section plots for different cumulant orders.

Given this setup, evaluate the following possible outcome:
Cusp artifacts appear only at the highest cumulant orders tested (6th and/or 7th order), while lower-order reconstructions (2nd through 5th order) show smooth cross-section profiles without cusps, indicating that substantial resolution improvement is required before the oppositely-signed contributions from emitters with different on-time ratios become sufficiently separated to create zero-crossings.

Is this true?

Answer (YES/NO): NO